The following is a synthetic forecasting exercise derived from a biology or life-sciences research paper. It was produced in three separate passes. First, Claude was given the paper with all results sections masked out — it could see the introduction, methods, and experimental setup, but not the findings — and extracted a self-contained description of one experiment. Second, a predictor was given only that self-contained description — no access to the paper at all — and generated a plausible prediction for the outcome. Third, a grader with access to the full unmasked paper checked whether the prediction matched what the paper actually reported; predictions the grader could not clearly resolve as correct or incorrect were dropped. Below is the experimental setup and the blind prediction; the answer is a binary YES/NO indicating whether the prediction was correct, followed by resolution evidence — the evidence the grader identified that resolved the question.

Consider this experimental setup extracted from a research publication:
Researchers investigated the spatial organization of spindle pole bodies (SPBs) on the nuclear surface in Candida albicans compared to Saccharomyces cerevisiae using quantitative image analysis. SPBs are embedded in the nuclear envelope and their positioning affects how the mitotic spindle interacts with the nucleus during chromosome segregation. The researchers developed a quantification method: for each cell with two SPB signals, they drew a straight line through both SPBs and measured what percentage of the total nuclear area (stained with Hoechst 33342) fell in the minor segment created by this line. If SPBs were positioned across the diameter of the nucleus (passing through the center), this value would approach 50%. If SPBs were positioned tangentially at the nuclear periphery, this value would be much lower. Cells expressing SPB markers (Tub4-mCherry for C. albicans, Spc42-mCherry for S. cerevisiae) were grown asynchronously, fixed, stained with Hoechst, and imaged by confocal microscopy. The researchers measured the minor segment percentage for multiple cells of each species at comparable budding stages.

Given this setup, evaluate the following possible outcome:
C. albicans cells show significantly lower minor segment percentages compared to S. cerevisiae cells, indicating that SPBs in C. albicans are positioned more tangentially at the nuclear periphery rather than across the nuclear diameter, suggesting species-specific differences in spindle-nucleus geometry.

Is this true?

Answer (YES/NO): YES